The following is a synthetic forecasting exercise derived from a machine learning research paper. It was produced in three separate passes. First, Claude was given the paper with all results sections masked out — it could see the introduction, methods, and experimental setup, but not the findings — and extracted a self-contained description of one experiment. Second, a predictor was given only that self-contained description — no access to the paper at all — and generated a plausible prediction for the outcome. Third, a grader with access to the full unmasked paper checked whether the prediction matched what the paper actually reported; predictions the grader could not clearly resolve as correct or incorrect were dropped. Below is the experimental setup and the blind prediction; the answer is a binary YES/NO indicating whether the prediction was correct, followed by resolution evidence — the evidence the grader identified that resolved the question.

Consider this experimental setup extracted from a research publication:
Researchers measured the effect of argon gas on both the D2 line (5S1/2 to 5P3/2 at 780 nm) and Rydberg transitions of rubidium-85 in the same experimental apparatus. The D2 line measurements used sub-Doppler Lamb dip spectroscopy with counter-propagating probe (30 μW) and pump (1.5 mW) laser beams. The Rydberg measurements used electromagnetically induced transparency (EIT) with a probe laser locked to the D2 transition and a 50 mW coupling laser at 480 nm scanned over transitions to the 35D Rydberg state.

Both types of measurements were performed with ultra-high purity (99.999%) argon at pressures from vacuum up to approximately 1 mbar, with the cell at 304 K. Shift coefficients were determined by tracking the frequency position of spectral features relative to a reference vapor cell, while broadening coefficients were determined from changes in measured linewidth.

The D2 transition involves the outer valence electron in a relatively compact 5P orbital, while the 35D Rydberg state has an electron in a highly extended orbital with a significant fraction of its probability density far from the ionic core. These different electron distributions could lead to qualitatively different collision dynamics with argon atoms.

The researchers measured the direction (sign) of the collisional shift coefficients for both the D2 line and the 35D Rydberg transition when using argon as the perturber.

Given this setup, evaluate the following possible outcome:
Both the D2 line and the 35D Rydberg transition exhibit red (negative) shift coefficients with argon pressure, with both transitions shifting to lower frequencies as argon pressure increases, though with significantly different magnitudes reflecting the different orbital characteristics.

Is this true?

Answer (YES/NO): YES